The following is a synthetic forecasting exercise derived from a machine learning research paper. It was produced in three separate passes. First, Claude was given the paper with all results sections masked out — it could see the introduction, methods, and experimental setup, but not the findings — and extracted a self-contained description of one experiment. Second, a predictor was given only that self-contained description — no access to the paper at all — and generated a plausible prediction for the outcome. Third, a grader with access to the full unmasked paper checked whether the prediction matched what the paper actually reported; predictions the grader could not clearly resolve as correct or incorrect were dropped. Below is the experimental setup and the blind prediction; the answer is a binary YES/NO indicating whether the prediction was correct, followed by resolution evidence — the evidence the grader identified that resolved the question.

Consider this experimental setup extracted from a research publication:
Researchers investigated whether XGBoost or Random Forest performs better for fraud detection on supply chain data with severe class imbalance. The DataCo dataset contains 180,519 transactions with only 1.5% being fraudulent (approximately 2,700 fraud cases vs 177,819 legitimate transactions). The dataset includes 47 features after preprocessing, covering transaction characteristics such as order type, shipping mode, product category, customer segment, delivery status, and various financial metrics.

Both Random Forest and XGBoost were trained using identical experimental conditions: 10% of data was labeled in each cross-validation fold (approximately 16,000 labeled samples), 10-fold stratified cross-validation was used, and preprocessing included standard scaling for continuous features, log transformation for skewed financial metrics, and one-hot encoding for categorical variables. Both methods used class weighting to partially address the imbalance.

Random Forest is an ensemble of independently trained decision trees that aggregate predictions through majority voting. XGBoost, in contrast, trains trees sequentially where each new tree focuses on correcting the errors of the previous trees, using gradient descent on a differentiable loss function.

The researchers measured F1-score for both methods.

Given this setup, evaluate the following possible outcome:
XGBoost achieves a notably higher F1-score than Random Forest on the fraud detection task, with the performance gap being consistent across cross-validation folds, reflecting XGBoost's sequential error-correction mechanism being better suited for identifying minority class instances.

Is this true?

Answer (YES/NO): NO